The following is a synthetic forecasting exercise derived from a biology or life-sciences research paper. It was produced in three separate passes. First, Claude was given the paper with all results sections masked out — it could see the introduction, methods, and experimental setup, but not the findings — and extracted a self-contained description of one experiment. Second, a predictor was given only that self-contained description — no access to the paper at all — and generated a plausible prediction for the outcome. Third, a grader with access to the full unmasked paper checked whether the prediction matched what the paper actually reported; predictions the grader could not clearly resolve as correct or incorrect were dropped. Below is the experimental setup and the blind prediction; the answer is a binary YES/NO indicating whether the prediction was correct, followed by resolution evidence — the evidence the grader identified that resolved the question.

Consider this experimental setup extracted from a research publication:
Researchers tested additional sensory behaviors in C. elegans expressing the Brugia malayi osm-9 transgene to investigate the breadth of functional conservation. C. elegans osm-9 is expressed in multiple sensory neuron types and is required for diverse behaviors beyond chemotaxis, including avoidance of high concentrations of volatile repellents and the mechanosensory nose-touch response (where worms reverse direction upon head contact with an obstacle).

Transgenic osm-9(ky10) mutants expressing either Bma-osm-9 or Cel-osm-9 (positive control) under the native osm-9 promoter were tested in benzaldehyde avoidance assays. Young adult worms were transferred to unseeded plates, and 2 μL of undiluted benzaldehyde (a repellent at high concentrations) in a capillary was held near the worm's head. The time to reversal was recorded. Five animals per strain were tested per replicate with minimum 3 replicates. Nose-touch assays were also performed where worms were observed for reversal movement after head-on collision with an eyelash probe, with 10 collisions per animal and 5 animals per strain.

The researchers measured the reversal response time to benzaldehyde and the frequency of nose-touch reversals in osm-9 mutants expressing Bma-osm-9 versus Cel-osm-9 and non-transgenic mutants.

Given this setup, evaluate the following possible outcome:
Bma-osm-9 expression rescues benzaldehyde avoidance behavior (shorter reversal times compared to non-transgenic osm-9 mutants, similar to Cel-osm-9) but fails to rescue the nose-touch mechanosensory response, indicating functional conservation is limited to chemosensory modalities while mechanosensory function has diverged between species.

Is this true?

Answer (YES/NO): NO